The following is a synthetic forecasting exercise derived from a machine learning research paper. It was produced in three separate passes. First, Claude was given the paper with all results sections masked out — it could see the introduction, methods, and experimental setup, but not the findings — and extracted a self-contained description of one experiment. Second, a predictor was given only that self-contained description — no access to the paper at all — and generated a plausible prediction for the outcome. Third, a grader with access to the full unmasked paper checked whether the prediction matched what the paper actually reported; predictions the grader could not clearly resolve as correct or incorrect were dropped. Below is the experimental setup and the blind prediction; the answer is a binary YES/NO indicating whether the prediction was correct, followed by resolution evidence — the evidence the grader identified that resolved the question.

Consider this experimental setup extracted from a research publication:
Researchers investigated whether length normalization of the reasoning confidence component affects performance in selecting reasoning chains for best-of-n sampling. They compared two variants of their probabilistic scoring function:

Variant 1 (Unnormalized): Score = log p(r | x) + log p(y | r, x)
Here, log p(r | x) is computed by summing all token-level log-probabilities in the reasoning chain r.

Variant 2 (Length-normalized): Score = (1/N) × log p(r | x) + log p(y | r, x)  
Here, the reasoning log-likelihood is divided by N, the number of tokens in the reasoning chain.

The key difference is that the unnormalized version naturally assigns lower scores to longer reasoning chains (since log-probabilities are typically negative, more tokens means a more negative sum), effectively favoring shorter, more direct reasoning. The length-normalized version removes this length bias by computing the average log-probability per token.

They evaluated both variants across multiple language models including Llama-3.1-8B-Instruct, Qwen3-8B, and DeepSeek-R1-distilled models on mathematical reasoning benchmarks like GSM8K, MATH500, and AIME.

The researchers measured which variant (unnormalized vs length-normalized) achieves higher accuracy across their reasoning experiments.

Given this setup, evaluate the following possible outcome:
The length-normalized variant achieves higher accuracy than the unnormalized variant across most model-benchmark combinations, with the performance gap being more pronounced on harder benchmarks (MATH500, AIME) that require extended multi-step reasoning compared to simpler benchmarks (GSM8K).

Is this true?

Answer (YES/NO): NO